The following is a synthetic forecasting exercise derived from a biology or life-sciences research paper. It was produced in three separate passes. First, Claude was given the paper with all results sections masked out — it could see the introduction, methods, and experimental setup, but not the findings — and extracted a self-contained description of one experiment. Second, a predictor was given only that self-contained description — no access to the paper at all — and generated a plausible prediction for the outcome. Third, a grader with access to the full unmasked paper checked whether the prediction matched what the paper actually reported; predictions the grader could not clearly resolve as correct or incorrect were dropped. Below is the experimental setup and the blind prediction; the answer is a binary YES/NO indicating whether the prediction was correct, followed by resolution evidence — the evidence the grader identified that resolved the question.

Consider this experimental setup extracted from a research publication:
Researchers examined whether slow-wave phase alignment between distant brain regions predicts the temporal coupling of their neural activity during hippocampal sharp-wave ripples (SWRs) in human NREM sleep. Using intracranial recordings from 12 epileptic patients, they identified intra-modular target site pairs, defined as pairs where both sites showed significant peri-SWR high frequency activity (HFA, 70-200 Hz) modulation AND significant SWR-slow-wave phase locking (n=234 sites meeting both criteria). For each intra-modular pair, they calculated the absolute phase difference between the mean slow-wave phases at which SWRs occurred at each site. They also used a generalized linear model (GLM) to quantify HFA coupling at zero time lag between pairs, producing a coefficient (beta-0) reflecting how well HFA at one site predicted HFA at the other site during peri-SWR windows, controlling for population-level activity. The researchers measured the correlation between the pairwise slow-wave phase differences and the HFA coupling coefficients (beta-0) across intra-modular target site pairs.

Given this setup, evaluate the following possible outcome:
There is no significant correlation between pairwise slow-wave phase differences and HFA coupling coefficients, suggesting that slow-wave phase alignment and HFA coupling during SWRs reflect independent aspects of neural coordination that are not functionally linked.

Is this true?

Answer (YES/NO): NO